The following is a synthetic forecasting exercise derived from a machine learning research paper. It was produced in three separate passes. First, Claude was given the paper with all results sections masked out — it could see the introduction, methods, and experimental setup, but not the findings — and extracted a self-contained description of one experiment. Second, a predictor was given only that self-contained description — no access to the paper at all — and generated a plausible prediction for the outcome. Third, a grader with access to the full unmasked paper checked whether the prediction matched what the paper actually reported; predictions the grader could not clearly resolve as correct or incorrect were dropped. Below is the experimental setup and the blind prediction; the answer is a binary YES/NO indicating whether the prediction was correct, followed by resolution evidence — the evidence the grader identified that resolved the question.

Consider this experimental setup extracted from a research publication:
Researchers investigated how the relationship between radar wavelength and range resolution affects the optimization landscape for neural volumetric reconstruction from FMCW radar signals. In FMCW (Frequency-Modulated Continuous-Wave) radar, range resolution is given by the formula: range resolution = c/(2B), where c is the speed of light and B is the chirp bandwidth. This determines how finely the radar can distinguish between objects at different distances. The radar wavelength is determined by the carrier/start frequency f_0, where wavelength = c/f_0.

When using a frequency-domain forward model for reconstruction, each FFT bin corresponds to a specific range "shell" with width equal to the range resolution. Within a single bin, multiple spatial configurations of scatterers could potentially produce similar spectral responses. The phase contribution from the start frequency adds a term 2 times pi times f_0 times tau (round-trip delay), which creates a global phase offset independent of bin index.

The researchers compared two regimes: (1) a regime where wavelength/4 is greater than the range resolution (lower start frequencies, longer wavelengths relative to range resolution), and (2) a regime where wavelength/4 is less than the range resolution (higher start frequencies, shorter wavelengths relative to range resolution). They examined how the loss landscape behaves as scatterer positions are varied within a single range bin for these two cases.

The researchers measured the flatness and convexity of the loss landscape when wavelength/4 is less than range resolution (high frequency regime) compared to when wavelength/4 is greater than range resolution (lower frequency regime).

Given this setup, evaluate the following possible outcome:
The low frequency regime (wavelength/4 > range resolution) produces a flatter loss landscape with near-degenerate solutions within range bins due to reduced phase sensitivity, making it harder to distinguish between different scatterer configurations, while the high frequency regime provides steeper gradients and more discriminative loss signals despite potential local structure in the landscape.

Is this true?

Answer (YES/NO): NO